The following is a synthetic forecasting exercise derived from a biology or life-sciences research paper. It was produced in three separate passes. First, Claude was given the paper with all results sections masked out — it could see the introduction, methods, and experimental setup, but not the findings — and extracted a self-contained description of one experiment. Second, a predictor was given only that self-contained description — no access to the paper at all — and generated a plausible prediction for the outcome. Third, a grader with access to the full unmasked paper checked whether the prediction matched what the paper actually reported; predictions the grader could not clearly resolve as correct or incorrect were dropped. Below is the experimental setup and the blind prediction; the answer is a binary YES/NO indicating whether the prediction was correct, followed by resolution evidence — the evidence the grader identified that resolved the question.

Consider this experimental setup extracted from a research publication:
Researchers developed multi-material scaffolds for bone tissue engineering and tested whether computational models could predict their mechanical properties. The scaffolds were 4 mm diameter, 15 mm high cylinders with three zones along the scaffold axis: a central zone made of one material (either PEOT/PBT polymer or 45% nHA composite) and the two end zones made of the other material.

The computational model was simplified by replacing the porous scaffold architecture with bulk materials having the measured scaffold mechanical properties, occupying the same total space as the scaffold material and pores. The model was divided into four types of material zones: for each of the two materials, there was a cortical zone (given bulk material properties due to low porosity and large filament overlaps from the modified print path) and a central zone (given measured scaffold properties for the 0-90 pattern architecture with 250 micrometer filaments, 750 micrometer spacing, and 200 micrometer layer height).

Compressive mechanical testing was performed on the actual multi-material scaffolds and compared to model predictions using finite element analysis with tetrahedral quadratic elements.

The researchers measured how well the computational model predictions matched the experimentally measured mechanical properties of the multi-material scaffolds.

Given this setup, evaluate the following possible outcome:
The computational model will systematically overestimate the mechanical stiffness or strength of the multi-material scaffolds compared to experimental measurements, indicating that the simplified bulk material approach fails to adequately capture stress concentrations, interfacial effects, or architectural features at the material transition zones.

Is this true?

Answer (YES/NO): NO